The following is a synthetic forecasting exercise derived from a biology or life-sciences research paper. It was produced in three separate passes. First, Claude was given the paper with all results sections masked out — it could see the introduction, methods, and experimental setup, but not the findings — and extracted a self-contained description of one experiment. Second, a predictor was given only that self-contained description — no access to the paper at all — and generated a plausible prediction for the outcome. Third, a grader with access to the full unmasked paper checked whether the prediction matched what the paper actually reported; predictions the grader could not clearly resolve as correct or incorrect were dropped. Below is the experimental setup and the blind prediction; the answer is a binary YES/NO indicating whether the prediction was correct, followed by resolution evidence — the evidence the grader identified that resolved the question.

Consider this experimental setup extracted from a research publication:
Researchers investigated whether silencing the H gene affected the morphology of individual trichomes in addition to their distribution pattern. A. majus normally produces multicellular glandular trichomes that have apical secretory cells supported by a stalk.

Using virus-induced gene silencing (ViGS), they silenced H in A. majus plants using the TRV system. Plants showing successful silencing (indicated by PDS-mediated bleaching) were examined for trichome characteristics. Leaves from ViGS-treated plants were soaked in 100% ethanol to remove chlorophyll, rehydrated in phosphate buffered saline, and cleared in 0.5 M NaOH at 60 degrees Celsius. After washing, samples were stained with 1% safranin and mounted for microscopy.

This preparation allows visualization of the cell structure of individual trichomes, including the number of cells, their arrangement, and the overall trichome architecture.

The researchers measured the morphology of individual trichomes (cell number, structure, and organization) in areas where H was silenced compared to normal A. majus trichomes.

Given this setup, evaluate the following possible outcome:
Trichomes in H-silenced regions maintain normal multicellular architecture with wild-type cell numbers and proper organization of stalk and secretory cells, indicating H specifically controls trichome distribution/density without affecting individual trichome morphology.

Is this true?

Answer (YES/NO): YES